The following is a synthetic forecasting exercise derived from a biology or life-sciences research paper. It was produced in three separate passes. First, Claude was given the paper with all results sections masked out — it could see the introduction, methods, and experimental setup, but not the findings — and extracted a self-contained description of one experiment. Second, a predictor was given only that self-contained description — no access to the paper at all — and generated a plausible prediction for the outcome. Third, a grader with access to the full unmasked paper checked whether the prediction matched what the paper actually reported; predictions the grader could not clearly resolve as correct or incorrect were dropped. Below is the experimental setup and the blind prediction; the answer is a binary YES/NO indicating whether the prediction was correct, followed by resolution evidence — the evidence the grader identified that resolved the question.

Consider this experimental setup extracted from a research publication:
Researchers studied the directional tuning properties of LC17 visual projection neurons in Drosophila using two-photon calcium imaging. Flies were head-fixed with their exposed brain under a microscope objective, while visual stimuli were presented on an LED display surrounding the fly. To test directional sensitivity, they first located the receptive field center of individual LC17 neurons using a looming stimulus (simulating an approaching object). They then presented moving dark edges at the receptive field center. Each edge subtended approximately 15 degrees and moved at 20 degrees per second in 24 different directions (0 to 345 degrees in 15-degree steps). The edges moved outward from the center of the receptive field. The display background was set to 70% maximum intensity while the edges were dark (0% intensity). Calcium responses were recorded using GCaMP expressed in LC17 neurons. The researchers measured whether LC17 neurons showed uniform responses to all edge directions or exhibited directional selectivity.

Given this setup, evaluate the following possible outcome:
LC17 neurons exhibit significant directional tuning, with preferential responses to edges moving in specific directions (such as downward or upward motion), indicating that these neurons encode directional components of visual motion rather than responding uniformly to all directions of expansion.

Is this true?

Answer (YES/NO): NO